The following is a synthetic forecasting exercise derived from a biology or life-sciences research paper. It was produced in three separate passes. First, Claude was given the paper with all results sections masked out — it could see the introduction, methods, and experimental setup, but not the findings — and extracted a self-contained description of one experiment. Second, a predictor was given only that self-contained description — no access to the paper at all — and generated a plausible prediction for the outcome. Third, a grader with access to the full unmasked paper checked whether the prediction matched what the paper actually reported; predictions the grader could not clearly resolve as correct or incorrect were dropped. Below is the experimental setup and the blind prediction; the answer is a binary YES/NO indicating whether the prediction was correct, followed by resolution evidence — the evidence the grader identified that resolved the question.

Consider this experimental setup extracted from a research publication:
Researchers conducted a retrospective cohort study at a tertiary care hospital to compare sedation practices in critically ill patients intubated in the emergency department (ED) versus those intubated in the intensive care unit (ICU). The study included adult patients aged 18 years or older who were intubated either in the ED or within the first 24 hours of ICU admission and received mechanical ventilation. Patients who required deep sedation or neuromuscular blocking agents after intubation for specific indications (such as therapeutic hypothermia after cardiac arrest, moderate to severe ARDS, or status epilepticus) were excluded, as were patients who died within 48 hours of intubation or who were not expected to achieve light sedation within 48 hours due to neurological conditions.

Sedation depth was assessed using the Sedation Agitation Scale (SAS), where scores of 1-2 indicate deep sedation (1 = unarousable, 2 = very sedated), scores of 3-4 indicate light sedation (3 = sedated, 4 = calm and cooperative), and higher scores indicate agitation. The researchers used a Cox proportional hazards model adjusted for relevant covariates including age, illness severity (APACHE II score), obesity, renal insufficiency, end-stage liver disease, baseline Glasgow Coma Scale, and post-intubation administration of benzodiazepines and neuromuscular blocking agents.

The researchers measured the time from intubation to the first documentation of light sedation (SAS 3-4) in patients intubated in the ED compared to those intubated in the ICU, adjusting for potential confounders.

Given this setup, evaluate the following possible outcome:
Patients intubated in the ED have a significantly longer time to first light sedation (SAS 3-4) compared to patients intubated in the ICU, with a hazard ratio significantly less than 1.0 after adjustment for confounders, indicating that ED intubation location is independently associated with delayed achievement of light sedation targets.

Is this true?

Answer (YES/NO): YES